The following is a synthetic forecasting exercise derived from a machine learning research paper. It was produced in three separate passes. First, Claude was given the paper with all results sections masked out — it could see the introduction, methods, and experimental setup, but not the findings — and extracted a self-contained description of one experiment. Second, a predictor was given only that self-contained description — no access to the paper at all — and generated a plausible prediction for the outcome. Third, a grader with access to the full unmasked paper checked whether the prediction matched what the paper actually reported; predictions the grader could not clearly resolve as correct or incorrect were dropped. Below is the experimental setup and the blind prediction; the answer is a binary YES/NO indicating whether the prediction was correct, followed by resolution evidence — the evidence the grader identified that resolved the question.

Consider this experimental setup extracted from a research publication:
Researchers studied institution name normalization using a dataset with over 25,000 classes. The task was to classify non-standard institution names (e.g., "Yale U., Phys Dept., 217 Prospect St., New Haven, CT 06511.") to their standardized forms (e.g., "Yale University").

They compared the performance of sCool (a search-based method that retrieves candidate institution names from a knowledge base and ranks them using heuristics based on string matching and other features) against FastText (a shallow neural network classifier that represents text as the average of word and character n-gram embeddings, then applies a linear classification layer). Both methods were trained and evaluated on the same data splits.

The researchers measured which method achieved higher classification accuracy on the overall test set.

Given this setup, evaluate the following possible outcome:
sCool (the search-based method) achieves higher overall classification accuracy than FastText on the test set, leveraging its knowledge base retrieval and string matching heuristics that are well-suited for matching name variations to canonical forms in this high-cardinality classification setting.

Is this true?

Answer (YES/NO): YES